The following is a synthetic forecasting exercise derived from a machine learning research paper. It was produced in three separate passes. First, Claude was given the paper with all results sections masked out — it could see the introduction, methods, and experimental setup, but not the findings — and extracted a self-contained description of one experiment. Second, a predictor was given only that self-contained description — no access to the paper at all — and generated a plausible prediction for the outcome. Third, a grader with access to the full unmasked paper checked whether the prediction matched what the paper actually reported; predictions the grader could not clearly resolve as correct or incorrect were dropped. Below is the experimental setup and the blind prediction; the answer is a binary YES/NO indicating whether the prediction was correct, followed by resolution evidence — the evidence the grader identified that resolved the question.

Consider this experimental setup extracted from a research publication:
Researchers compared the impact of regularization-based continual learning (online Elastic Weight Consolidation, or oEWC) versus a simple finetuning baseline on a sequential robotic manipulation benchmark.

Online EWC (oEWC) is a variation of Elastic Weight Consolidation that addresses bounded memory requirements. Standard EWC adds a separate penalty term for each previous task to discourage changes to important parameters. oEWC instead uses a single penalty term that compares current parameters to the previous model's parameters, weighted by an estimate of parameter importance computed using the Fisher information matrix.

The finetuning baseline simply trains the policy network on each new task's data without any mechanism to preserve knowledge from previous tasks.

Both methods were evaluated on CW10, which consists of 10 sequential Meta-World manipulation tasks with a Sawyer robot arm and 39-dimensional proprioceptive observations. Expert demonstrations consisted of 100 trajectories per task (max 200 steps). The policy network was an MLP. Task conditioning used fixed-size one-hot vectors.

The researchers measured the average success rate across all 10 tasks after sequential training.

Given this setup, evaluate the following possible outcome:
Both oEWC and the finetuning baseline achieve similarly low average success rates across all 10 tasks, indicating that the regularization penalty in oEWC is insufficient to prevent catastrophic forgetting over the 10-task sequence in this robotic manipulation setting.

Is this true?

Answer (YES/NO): YES